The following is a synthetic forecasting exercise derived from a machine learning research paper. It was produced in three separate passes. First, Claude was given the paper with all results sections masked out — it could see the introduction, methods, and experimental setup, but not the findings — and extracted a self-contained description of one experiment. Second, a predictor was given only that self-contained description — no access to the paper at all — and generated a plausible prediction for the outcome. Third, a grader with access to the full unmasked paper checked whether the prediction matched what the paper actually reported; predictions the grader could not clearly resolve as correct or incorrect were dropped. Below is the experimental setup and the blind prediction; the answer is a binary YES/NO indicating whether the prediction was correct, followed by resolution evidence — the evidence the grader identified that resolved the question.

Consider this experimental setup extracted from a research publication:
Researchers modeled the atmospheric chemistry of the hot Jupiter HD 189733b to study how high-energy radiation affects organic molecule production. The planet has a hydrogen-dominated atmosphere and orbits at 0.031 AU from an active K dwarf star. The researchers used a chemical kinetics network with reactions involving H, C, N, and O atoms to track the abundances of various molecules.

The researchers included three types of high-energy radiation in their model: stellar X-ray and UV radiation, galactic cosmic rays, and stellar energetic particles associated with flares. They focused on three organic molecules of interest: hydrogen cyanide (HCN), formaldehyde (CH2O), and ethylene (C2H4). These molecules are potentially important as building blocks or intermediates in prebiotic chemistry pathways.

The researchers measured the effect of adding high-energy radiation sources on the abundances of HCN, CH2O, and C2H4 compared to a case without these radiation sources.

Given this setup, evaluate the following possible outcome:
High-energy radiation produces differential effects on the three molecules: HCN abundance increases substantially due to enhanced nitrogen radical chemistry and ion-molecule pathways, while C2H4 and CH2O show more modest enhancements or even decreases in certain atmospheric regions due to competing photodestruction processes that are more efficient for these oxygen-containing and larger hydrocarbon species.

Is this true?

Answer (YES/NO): NO